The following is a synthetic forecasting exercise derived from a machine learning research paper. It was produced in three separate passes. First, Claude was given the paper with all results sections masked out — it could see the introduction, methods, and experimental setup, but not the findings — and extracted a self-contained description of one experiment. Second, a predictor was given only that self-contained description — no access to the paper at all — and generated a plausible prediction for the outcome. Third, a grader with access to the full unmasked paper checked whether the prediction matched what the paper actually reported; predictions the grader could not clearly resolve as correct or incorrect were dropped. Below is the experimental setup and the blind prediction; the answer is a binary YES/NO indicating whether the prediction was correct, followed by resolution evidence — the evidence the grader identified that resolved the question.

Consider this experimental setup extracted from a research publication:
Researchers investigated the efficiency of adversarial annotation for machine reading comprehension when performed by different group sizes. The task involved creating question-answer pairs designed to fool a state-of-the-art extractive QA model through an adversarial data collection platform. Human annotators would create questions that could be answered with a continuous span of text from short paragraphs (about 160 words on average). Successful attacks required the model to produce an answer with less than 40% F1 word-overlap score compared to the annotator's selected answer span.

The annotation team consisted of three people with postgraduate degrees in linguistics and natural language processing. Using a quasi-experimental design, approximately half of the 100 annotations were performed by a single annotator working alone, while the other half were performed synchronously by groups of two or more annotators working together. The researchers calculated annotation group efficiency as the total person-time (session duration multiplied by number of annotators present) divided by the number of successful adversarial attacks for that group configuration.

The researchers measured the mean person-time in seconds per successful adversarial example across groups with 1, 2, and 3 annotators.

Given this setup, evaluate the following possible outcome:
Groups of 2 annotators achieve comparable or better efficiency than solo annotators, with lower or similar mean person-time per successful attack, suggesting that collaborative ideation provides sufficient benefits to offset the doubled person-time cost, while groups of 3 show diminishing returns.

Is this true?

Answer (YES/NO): NO